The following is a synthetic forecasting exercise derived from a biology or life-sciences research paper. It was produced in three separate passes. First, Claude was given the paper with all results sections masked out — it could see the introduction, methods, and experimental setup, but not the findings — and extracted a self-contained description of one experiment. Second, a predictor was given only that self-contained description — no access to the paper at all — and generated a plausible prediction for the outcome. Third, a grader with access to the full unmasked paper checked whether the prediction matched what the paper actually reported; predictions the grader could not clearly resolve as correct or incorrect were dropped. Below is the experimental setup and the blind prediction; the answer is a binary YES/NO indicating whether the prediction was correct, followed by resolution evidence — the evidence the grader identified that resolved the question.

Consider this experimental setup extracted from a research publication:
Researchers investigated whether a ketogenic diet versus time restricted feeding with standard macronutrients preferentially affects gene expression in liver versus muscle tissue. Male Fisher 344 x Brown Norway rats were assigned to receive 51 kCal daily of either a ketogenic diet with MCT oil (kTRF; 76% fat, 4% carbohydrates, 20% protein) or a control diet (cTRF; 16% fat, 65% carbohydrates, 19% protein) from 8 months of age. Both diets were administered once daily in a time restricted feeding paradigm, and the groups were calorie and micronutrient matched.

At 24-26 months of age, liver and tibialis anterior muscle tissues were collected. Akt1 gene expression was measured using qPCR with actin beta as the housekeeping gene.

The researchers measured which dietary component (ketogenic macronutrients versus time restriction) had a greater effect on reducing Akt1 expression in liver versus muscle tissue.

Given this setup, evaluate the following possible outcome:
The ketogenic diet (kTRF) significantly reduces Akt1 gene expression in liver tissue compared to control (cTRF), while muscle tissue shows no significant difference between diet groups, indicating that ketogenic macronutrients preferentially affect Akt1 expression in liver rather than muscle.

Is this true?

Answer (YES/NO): YES